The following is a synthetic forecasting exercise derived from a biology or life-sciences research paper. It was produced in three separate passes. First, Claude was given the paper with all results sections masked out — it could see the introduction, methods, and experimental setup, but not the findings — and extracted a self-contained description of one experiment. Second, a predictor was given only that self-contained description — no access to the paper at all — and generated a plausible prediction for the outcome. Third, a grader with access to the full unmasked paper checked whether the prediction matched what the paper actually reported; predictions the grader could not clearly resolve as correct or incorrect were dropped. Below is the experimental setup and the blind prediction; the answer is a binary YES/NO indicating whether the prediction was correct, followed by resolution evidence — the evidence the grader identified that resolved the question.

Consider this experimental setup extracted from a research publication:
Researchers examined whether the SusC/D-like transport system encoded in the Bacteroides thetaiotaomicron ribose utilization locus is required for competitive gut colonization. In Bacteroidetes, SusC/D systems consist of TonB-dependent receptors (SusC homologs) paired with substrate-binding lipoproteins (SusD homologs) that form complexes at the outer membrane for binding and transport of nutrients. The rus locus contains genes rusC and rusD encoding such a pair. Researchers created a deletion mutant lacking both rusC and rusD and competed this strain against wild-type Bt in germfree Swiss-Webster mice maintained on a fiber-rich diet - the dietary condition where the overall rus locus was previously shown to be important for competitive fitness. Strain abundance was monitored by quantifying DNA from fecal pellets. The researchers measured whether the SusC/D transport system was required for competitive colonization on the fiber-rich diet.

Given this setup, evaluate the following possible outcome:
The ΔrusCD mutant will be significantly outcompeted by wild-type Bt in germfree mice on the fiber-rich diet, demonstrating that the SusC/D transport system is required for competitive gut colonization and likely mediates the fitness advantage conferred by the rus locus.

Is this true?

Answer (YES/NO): NO